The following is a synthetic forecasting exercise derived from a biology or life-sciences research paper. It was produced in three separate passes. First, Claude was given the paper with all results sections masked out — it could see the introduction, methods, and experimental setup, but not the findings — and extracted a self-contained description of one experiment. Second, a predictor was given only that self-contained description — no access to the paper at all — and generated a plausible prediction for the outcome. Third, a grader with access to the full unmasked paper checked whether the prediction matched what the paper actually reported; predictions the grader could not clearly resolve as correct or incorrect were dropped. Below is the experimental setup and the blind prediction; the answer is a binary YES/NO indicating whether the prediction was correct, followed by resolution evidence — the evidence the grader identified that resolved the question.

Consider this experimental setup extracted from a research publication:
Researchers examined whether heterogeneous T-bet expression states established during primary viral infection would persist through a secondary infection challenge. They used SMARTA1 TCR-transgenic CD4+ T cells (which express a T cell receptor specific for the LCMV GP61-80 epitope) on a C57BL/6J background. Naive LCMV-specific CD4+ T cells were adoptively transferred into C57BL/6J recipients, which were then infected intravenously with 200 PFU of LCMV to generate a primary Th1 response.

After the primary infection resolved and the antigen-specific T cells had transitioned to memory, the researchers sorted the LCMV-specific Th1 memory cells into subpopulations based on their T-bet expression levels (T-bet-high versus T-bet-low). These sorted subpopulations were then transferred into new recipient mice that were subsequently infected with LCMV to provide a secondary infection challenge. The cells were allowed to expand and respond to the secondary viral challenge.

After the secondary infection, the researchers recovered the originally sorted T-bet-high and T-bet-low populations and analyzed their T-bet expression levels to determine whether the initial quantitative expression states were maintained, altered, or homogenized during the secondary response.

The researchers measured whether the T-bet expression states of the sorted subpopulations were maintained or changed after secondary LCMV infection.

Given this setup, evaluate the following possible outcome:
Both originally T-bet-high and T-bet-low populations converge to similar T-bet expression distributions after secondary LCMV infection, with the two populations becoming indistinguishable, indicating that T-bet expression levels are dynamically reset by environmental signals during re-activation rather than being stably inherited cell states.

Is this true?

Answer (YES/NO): NO